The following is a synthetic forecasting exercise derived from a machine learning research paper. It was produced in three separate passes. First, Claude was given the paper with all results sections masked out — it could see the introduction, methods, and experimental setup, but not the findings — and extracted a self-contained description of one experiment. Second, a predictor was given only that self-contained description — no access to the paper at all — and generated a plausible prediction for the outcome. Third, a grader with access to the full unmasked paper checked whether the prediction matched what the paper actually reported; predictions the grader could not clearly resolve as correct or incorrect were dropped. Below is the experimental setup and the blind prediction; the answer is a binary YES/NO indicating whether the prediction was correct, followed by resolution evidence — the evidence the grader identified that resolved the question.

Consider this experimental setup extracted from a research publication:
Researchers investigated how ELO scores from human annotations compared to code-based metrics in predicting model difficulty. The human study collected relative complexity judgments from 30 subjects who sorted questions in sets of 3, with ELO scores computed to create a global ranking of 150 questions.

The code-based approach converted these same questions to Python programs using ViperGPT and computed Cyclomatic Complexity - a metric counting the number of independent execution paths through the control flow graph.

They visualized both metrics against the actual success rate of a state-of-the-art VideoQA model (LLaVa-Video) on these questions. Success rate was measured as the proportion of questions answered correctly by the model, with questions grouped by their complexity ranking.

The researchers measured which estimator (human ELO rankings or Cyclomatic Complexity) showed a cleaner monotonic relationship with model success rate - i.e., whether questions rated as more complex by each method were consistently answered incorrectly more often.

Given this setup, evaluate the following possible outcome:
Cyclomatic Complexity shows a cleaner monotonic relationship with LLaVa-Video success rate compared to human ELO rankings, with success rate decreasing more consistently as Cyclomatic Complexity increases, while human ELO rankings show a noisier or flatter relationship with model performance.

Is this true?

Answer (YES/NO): YES